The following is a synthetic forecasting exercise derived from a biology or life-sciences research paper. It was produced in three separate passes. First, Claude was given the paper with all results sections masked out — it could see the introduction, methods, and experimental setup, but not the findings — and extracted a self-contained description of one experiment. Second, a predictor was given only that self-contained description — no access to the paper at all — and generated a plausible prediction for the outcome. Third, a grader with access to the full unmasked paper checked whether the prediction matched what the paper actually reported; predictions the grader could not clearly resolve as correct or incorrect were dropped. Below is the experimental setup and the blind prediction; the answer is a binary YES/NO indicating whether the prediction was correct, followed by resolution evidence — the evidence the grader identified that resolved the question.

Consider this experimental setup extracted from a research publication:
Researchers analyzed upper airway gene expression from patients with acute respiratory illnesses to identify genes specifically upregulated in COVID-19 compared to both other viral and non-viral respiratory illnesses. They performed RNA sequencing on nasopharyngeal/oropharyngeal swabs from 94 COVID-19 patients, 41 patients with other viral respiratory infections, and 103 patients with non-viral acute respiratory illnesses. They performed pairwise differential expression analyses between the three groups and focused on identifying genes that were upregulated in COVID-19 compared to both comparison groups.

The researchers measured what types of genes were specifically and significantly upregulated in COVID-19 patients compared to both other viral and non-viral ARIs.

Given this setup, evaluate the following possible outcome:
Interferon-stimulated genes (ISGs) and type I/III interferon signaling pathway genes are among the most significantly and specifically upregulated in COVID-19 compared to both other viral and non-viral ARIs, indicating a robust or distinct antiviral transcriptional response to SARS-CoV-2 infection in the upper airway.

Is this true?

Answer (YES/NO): NO